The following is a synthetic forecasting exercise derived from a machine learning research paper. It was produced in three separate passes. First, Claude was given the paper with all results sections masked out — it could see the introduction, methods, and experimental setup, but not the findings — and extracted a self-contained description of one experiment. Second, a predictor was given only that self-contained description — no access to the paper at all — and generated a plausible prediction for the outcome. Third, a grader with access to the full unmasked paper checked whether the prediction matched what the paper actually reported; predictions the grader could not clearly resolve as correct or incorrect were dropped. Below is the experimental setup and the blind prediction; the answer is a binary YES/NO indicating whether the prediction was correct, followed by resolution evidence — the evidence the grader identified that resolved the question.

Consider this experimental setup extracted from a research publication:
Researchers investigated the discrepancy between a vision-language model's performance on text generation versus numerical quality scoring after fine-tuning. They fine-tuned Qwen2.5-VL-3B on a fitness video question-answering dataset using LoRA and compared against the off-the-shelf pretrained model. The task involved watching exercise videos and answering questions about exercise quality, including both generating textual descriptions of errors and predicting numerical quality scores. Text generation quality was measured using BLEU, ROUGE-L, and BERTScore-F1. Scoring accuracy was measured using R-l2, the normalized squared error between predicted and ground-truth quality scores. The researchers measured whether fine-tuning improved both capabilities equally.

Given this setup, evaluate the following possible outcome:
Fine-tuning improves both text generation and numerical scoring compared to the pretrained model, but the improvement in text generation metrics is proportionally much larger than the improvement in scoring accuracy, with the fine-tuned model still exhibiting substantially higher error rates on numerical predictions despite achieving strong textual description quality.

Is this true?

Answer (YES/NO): YES